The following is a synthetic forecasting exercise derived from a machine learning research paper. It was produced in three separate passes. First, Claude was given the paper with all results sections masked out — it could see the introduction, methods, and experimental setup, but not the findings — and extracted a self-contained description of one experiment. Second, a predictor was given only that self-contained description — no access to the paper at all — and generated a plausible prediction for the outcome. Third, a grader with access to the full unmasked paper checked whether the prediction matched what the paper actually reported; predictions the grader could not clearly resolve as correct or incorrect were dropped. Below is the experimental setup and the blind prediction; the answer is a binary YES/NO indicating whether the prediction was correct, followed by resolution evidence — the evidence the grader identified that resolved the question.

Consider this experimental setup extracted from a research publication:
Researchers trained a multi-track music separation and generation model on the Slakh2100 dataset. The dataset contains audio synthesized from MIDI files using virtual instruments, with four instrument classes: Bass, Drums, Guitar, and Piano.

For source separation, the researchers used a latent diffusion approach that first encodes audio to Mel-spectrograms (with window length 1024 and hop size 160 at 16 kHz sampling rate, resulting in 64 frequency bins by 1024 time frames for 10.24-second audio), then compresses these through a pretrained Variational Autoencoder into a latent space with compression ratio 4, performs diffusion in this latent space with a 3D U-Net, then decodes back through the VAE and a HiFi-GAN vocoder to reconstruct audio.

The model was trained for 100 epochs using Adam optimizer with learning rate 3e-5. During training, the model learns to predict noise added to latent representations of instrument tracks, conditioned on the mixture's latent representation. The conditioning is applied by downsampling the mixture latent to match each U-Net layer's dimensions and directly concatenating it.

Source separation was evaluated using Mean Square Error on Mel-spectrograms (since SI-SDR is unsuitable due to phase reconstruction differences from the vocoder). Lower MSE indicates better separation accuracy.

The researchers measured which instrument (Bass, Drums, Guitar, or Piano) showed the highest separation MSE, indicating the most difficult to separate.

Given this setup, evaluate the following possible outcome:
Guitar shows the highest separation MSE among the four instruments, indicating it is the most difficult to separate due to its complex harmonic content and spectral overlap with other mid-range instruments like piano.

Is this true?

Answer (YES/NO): YES